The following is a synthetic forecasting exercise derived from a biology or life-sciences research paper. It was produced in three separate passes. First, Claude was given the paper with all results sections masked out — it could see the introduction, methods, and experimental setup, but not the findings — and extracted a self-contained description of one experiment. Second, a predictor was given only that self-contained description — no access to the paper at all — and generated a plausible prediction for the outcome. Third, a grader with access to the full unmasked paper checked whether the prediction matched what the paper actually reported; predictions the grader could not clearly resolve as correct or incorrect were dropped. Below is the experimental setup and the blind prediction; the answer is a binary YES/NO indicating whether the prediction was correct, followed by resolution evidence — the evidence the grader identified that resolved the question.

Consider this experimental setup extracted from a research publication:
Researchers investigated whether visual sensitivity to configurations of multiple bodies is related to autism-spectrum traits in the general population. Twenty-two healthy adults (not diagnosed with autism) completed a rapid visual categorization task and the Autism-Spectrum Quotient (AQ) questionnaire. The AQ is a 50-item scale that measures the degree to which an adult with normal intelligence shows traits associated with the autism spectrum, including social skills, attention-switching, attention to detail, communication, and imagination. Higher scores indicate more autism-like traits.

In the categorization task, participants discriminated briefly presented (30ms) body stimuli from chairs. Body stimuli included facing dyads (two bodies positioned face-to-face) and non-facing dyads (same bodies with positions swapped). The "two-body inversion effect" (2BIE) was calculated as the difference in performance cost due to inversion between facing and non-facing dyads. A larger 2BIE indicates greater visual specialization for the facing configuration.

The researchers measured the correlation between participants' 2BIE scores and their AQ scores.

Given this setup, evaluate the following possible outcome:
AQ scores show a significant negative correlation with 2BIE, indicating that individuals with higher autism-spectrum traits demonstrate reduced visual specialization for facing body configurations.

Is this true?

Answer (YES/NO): YES